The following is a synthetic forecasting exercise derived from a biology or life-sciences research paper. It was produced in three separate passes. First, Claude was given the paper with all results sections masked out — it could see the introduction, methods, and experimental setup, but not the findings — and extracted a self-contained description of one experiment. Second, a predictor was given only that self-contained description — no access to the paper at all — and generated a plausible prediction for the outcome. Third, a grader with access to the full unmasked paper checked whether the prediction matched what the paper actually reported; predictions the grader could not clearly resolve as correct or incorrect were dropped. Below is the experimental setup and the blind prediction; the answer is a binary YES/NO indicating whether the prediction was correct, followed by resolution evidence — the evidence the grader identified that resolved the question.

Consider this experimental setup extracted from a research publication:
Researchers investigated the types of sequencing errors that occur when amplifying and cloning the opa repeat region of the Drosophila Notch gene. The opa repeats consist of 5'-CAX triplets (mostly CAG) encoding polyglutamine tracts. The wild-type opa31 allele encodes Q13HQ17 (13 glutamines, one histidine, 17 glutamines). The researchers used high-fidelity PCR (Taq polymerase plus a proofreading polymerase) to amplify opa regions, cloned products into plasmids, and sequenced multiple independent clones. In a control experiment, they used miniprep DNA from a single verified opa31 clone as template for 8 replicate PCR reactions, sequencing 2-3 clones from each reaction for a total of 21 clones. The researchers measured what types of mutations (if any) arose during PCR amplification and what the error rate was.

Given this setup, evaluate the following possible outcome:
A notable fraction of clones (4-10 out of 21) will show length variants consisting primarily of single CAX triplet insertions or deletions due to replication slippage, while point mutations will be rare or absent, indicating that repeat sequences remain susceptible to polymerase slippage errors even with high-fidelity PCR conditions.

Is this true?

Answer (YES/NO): NO